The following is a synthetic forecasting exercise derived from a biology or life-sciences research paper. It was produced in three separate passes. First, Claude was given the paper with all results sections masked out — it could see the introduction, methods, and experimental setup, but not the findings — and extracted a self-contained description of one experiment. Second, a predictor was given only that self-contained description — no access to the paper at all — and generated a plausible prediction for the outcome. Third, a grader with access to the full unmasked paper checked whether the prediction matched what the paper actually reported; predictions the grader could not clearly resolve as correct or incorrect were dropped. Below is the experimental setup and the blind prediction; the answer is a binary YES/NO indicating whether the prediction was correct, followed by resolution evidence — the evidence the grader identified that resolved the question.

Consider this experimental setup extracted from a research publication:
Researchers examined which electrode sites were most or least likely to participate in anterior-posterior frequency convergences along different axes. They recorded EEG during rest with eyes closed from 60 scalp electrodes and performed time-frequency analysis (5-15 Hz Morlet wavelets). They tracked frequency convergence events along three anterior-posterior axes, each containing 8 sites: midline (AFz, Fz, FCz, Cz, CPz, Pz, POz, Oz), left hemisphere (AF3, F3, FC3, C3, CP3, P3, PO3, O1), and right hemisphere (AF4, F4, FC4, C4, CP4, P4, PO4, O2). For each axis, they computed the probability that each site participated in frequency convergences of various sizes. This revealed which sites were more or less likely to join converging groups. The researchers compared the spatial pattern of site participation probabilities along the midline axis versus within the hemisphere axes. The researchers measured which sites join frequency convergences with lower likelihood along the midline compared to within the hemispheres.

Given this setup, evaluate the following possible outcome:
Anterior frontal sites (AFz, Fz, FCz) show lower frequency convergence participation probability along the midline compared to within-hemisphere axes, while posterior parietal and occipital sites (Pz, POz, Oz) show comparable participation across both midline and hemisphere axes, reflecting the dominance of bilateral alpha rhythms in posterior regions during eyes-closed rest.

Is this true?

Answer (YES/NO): NO